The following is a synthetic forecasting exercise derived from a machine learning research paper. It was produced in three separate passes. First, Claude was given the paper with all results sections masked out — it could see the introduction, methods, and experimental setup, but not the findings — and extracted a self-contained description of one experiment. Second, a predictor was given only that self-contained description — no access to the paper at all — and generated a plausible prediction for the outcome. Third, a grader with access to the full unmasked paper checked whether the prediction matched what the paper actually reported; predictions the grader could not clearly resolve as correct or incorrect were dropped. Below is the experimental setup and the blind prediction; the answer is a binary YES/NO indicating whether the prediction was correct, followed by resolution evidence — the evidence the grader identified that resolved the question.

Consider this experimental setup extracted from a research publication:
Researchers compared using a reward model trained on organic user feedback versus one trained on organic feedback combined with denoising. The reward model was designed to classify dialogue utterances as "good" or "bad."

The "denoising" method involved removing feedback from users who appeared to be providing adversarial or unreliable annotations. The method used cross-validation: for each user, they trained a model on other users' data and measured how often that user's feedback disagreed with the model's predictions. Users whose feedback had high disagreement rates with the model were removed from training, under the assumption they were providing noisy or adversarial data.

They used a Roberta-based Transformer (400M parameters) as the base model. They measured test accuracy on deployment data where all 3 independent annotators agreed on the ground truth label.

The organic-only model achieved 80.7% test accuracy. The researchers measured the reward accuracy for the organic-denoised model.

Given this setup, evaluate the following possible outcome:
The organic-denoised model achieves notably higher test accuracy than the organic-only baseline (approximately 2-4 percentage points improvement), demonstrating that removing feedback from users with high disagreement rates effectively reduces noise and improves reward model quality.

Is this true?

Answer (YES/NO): NO